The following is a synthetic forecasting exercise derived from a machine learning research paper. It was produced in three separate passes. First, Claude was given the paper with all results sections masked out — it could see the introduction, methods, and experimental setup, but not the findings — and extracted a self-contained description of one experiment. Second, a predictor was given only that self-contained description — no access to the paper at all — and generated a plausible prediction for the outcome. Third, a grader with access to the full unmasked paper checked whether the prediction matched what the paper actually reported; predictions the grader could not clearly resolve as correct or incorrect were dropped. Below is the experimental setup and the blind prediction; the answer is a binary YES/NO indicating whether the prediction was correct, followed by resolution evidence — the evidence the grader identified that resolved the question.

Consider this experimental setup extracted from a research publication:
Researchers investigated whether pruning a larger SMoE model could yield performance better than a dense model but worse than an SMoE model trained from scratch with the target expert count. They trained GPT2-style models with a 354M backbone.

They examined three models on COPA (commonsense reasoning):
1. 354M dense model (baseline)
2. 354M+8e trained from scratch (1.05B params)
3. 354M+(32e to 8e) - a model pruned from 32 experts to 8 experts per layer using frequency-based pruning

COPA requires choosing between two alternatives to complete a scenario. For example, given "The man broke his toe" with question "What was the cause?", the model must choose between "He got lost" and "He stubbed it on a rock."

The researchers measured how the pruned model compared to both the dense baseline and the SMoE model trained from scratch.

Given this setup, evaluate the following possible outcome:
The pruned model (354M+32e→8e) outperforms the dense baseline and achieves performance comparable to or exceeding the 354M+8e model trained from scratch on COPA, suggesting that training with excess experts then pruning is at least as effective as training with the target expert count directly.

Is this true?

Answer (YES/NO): NO